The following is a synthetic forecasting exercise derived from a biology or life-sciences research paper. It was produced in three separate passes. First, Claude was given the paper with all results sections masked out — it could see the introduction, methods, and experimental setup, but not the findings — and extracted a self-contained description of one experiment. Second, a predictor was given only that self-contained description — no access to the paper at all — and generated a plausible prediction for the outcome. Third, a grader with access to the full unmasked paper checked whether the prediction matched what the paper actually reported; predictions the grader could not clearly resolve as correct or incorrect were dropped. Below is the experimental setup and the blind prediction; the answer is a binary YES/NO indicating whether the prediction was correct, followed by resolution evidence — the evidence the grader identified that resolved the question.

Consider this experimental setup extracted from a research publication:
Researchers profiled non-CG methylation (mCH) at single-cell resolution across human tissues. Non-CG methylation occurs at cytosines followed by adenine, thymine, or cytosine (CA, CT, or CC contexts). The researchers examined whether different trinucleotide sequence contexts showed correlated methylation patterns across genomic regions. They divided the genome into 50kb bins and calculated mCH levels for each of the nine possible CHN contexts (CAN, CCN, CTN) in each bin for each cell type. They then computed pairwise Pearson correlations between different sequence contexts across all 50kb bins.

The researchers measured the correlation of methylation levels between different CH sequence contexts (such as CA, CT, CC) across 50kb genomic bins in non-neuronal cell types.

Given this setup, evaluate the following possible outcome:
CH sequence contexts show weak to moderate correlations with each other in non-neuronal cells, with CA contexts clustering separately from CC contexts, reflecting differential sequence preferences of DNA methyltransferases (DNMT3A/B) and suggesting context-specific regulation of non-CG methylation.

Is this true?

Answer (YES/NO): NO